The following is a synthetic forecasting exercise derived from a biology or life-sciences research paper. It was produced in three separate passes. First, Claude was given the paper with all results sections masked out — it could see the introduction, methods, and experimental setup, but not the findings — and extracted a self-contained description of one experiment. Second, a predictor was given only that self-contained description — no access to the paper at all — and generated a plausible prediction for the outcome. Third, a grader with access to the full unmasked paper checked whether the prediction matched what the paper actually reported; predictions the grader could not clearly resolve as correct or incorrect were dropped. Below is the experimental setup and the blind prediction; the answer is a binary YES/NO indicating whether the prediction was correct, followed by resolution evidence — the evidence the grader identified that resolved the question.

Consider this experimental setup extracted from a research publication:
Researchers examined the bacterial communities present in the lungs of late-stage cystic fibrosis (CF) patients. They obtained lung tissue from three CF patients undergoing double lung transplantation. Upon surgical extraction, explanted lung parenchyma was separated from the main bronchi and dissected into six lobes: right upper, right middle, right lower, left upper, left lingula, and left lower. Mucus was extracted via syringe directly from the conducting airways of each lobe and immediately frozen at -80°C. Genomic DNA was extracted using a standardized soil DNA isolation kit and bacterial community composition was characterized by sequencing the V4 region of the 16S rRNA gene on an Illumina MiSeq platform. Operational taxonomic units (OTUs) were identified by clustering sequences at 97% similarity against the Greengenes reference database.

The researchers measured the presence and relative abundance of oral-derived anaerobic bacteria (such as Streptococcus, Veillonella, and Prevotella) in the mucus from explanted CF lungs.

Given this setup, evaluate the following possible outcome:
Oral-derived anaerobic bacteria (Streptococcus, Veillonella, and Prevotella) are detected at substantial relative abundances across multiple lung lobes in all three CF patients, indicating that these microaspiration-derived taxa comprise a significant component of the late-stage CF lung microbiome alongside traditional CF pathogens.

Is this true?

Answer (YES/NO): NO